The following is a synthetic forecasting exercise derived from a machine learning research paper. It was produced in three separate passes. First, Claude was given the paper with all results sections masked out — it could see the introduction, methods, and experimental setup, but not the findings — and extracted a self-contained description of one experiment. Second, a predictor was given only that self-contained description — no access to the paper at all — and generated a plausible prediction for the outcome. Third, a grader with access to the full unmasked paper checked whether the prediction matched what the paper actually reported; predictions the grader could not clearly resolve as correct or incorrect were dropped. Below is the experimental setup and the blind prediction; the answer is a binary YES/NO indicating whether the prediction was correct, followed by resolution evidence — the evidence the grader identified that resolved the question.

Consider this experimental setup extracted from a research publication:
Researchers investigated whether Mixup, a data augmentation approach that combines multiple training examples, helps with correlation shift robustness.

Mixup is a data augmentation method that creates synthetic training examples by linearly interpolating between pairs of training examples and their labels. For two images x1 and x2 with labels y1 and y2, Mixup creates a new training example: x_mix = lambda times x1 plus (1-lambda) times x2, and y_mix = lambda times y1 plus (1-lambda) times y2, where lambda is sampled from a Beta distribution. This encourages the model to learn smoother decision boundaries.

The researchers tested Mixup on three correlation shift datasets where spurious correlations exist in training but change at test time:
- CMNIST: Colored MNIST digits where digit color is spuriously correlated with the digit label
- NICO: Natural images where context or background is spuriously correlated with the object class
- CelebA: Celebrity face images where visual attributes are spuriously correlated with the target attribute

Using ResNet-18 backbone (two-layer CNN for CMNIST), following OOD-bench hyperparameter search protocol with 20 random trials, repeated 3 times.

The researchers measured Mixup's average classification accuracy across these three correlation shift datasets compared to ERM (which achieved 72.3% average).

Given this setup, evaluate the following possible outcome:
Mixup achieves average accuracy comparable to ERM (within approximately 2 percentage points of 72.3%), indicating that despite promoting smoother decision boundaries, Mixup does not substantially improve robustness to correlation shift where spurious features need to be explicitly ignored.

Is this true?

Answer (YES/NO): YES